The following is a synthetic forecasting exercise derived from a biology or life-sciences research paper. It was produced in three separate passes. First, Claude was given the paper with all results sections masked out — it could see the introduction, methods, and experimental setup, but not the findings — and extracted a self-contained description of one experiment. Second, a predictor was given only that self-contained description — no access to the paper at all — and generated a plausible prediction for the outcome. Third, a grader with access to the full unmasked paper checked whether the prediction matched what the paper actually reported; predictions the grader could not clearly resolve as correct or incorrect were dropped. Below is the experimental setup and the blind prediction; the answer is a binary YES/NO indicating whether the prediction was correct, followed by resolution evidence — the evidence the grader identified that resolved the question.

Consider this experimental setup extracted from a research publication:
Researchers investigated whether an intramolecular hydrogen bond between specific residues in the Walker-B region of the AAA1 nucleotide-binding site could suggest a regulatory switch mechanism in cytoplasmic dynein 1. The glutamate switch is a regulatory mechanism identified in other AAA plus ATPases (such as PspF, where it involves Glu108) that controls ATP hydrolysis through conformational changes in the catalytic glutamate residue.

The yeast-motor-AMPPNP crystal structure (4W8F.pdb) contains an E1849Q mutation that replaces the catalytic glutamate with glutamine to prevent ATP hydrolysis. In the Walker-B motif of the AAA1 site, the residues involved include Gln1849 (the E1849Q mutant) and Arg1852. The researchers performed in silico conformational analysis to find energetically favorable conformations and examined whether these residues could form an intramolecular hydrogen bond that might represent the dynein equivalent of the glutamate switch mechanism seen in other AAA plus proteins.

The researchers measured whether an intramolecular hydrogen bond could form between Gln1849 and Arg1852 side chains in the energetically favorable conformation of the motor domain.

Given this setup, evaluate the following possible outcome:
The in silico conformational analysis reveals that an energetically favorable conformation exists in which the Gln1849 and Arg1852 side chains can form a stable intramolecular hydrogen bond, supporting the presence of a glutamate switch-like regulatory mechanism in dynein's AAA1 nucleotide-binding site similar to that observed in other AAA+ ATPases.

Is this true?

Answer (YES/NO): YES